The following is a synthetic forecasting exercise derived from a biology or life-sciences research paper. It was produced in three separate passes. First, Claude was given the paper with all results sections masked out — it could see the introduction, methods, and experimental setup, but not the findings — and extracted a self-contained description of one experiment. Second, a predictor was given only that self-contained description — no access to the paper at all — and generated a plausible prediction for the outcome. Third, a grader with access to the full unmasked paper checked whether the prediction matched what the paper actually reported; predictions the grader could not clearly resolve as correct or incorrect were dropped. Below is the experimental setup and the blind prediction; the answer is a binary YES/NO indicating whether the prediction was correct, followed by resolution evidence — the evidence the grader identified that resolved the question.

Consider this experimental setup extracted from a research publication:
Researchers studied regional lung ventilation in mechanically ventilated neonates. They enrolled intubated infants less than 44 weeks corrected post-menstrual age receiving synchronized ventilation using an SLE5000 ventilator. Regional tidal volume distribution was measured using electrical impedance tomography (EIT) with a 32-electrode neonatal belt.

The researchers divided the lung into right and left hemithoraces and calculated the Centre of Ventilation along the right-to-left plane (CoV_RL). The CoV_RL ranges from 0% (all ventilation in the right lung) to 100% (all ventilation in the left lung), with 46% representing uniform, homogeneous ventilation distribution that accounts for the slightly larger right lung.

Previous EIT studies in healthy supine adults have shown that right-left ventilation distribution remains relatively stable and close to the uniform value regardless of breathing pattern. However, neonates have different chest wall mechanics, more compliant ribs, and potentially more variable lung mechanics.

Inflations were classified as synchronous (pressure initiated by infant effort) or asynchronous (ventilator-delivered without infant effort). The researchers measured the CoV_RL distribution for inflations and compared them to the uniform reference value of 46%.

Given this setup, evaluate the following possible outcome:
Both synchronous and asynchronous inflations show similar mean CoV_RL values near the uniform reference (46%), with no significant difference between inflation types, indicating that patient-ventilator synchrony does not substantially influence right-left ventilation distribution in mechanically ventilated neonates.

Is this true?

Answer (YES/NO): NO